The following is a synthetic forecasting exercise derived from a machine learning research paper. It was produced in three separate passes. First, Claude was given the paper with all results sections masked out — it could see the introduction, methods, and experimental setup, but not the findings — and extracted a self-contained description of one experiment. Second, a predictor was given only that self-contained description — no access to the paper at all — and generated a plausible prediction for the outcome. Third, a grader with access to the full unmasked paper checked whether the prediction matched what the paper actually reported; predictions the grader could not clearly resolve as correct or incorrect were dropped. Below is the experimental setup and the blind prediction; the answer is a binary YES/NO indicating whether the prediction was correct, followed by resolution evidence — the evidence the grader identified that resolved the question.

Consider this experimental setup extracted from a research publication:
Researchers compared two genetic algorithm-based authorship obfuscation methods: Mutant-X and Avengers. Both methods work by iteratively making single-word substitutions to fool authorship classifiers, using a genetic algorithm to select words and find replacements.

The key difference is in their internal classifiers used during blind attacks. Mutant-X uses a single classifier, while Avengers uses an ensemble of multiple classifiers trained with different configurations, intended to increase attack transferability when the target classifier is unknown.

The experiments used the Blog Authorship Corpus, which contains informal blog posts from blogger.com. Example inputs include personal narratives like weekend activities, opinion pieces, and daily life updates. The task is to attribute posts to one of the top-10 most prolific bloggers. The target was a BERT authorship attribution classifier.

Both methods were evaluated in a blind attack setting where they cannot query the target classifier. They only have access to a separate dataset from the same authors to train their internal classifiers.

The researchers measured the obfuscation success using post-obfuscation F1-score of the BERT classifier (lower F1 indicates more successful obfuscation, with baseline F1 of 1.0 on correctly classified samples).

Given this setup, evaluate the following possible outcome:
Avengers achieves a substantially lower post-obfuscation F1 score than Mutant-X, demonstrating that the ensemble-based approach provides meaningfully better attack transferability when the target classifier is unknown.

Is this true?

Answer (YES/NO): NO